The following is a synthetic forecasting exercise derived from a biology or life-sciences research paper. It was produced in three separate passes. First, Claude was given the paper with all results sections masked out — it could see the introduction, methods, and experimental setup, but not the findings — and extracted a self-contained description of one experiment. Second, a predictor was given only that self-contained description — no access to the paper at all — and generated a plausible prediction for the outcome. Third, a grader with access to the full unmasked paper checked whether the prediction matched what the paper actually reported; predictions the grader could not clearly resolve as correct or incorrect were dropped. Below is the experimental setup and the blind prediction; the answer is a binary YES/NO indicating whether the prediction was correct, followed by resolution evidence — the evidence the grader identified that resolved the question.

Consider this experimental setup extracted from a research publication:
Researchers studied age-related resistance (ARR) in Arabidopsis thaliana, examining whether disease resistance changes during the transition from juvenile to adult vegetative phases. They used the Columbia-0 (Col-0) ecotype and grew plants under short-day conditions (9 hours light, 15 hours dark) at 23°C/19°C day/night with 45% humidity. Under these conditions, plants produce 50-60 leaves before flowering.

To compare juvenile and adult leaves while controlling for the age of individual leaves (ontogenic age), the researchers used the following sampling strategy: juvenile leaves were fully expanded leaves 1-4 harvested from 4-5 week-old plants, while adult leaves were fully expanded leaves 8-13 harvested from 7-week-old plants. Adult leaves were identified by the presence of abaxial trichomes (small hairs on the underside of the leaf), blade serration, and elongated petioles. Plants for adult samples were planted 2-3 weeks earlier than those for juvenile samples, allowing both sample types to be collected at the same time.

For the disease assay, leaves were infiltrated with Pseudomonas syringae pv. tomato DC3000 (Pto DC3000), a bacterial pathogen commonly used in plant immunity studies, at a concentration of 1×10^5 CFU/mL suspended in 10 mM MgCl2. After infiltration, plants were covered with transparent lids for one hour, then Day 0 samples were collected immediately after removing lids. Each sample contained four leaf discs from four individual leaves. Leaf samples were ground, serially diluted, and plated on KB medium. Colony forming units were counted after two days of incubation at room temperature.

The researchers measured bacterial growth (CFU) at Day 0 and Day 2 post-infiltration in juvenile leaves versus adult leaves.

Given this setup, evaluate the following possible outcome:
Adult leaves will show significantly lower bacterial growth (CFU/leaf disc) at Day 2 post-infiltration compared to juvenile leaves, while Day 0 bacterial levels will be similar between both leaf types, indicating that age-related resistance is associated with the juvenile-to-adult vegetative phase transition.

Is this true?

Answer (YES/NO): YES